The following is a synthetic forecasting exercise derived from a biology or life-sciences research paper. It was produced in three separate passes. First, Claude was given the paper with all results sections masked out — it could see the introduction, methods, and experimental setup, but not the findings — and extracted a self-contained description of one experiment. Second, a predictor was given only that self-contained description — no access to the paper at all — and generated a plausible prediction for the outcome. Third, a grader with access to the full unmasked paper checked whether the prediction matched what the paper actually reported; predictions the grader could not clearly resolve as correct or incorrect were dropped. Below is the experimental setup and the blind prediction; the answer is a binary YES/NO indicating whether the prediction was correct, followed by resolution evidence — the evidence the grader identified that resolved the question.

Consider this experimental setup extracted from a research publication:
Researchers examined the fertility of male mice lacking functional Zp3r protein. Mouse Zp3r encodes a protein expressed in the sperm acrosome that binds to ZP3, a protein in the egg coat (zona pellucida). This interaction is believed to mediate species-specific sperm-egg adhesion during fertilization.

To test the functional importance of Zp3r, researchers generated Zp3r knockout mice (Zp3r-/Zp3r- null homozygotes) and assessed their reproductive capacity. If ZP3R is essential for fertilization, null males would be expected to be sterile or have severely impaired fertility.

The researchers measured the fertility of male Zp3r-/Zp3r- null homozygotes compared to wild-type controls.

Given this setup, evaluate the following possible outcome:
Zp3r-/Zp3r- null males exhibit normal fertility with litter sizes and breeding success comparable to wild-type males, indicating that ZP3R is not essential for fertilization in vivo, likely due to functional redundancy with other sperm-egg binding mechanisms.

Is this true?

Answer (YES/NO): YES